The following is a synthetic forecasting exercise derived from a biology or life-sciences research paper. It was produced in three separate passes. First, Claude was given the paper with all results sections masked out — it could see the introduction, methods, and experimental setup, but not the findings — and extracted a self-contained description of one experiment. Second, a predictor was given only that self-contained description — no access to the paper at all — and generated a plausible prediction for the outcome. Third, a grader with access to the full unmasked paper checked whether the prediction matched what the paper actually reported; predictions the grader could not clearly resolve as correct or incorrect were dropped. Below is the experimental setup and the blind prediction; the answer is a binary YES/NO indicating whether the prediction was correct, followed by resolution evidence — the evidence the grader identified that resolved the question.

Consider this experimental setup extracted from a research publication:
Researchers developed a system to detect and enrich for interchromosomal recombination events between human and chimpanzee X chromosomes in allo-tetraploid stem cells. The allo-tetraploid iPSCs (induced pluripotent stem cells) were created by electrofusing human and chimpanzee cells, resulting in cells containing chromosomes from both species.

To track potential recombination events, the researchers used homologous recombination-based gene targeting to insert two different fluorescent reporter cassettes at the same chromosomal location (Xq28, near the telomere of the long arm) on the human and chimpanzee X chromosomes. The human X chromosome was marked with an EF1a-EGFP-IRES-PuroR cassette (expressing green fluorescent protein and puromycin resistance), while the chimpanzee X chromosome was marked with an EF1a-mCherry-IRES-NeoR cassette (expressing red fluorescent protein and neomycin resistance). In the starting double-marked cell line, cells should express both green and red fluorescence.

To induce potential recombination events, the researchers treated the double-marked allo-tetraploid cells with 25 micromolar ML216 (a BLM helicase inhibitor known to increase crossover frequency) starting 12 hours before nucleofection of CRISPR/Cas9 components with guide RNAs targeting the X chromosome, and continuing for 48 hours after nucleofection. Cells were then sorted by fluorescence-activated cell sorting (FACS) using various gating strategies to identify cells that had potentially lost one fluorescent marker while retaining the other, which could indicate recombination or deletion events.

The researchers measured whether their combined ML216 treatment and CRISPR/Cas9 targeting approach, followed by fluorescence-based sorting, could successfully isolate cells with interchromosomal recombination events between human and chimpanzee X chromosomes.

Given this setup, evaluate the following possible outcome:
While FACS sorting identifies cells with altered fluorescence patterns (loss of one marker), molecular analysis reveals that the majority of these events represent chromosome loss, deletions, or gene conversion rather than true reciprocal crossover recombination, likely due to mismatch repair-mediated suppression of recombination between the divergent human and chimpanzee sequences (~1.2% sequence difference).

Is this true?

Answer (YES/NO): YES